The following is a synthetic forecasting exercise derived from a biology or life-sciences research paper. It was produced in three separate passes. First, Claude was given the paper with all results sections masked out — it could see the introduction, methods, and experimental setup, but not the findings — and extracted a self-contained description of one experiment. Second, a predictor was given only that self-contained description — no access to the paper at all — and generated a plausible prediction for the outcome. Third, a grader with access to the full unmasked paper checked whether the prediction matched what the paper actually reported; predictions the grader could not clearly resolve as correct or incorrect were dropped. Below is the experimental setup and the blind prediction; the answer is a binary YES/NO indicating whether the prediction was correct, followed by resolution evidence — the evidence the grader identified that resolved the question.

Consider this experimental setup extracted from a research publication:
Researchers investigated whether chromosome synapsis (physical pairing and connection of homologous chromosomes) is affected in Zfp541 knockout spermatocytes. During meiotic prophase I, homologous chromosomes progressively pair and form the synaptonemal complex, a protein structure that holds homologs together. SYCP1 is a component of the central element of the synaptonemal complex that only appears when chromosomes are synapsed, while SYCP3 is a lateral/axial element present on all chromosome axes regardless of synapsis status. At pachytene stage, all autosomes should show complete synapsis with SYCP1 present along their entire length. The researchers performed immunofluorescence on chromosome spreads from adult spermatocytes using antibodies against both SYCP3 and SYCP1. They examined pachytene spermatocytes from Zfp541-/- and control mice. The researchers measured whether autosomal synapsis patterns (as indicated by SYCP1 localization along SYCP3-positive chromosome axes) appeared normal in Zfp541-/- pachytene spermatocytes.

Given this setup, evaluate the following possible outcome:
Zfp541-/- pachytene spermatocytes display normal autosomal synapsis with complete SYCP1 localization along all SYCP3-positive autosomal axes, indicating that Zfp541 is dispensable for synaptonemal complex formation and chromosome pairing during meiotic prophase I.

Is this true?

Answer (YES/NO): YES